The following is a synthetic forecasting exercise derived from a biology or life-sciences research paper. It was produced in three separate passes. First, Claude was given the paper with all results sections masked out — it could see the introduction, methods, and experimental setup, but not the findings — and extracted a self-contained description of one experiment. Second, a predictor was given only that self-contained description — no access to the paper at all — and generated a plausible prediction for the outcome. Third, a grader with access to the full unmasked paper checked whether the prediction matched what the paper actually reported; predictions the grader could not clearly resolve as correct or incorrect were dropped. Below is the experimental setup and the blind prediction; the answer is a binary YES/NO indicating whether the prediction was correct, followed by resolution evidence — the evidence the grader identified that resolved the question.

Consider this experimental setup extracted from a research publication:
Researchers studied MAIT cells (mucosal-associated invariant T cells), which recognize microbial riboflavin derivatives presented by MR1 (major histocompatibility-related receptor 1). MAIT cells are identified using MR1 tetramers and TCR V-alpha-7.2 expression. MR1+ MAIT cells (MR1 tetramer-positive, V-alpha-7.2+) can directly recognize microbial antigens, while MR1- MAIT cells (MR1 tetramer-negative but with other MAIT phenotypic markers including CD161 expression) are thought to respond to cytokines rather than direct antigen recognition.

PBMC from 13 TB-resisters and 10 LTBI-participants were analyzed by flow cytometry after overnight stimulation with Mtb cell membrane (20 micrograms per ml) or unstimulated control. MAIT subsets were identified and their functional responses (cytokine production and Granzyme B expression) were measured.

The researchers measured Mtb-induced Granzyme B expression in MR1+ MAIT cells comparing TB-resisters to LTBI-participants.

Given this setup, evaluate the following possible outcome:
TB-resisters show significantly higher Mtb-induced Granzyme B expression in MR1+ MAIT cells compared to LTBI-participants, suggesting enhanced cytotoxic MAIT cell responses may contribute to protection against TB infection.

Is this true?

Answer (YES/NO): NO